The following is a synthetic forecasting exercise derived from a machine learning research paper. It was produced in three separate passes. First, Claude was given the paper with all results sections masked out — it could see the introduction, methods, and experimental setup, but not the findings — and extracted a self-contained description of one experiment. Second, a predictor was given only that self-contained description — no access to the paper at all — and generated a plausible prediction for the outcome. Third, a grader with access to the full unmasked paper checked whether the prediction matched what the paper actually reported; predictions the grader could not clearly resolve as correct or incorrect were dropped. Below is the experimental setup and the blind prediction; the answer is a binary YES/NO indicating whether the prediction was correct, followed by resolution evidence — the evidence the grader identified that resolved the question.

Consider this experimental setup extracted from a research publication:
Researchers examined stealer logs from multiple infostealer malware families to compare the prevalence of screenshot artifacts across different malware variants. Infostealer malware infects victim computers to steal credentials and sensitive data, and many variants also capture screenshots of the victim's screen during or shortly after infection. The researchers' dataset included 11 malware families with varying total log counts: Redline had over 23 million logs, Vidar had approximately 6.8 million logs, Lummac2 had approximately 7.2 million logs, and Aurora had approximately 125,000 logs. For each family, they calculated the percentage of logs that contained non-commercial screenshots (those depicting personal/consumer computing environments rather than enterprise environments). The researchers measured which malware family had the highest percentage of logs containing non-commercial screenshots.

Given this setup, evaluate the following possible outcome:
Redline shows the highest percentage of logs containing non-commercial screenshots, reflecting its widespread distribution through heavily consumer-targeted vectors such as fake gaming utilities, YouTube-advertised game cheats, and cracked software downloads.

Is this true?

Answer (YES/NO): NO